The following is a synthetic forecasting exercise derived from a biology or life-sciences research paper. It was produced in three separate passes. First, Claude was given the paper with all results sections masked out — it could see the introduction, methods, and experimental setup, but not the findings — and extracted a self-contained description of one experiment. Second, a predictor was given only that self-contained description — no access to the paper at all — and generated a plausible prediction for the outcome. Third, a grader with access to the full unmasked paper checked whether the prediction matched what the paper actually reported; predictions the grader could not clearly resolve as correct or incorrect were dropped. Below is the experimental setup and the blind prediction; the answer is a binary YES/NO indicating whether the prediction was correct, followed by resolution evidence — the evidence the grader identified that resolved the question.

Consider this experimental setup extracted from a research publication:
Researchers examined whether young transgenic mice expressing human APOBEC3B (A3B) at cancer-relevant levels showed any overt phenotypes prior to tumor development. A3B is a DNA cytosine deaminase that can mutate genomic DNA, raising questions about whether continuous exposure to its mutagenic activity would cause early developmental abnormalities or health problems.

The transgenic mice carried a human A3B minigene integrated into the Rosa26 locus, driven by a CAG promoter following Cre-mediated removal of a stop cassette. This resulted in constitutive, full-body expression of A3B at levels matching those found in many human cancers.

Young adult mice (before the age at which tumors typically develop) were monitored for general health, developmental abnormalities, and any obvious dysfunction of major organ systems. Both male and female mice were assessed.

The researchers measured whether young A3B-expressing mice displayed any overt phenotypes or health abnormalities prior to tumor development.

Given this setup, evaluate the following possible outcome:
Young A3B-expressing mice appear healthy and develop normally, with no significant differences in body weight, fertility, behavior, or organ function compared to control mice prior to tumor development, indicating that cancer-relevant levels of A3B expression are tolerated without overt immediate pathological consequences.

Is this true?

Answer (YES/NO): NO